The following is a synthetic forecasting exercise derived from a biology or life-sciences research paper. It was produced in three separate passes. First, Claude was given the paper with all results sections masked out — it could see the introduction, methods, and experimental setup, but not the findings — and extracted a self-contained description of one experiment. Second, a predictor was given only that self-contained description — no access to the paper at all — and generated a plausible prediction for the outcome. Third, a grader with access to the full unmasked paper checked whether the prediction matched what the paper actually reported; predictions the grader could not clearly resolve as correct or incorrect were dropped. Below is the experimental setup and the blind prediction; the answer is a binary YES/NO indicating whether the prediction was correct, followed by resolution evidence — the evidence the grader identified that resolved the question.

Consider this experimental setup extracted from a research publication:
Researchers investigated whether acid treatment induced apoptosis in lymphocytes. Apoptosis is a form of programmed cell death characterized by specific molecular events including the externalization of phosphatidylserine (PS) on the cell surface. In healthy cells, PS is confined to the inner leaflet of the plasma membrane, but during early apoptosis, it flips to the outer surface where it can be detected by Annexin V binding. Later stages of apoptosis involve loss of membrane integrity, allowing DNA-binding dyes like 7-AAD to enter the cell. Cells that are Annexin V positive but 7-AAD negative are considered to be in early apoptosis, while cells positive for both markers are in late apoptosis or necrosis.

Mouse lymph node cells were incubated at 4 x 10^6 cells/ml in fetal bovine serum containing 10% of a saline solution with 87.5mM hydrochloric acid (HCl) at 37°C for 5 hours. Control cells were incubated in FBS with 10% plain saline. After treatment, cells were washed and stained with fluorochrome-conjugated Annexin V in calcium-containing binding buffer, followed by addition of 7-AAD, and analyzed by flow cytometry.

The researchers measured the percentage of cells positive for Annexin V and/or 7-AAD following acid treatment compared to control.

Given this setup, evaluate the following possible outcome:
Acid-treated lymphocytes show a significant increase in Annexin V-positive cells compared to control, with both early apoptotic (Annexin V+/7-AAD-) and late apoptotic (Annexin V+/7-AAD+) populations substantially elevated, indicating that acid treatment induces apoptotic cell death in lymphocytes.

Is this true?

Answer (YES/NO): YES